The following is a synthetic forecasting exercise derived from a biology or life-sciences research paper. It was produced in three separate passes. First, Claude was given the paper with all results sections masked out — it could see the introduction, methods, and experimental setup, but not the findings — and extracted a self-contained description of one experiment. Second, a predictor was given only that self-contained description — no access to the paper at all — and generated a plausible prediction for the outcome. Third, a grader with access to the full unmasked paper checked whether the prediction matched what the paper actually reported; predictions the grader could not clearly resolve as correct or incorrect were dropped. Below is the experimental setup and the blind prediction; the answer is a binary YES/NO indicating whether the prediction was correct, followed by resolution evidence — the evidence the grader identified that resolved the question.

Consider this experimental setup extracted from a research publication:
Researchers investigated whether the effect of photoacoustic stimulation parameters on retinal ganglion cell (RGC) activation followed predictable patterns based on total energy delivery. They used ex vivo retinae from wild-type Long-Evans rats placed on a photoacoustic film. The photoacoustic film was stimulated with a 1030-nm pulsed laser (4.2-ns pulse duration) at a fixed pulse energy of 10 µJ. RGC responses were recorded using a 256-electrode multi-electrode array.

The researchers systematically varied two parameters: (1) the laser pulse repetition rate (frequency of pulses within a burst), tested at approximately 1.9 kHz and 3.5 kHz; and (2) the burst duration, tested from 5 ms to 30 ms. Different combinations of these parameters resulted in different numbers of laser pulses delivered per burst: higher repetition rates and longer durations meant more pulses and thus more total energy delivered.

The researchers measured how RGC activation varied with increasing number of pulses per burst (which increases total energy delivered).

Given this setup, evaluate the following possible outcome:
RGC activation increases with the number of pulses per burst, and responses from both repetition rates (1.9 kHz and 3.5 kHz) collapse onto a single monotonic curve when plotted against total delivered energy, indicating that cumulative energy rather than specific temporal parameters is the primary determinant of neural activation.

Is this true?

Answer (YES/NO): NO